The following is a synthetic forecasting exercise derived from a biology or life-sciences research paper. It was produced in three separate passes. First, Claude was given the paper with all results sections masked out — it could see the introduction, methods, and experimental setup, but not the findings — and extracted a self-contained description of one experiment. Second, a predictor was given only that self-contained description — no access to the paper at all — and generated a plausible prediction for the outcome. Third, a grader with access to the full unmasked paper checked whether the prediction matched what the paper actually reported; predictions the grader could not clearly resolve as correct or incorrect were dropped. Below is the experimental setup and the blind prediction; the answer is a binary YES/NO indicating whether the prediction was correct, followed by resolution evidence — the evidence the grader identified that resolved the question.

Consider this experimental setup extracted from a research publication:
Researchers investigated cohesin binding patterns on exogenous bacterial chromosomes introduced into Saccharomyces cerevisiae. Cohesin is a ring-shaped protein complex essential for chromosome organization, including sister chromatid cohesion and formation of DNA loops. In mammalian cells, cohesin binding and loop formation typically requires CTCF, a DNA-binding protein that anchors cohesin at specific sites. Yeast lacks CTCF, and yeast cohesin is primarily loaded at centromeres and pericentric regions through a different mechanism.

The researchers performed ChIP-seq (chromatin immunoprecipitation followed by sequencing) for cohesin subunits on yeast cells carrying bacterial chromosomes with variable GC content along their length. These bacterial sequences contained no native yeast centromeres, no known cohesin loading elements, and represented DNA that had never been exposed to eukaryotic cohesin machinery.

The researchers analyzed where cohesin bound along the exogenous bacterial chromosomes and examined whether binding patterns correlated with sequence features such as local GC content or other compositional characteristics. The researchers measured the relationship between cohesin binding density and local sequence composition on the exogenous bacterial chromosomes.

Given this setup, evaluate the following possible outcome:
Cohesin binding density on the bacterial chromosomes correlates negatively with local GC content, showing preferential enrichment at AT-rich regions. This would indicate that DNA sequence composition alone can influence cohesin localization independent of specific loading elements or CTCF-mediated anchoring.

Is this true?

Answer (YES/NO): YES